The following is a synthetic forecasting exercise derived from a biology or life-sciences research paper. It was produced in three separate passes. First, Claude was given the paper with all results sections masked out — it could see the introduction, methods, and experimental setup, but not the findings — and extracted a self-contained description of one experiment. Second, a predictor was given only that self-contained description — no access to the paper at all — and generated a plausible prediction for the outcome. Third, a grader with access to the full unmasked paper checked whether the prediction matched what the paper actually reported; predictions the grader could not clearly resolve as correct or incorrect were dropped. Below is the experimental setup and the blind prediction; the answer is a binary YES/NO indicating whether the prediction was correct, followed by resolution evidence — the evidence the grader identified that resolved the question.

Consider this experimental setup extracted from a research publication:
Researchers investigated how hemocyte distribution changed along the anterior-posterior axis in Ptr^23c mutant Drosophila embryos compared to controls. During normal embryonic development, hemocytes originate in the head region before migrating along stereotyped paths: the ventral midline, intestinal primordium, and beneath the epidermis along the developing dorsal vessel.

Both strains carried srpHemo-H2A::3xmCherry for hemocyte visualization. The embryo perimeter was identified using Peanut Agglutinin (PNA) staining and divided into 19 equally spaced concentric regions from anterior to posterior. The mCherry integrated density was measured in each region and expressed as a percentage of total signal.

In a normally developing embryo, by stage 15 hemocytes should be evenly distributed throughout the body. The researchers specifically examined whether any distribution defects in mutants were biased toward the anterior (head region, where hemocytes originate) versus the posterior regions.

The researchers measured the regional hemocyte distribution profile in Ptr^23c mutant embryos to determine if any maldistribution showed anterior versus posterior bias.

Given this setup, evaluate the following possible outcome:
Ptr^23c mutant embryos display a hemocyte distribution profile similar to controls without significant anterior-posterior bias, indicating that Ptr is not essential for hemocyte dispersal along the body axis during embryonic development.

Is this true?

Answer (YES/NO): NO